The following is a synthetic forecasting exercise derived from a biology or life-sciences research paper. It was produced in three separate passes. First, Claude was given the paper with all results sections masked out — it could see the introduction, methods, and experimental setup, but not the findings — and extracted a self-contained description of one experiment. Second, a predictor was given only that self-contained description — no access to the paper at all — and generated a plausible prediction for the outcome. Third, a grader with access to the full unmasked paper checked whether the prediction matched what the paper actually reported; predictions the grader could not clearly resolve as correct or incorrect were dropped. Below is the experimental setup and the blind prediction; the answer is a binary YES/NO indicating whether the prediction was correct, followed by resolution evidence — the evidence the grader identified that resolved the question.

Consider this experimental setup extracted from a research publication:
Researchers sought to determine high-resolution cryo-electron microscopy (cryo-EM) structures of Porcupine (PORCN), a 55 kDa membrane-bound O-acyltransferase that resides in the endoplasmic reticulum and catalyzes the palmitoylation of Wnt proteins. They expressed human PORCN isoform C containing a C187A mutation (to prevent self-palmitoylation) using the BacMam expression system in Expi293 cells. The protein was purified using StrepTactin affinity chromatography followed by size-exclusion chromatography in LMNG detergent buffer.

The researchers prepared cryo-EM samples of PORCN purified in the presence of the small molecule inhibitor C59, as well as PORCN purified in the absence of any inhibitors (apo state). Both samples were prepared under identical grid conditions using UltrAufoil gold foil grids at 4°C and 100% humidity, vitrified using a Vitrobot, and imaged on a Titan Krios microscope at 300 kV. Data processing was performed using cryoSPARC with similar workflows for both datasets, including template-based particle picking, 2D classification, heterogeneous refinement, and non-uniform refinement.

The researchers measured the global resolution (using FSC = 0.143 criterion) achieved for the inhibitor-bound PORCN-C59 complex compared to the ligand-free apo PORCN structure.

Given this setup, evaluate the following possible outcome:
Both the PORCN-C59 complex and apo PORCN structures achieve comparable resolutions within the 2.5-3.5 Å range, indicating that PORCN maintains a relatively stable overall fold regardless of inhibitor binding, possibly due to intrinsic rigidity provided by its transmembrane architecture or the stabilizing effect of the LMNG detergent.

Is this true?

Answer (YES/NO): NO